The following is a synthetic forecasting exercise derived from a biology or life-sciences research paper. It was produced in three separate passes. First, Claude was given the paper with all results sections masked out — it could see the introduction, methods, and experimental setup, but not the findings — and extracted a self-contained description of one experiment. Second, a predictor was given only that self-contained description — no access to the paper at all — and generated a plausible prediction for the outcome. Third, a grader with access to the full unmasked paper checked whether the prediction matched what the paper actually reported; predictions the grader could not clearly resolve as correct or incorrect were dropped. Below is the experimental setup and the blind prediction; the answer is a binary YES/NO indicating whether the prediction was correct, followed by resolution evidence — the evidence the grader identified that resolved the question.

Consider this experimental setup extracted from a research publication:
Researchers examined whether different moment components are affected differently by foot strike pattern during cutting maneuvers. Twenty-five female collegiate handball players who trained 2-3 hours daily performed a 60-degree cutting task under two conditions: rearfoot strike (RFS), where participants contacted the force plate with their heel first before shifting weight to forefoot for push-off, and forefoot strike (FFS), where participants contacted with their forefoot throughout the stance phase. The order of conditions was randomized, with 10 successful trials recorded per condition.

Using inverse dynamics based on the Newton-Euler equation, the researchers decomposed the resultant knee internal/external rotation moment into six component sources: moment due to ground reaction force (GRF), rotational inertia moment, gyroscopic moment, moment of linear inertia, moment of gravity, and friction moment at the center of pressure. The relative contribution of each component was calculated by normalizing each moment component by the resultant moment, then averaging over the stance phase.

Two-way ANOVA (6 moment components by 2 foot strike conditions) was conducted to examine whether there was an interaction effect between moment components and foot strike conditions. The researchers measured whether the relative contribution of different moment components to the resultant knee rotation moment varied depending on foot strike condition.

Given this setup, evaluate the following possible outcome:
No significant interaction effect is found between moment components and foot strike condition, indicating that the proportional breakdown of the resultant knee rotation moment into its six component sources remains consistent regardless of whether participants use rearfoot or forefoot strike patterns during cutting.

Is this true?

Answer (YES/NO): NO